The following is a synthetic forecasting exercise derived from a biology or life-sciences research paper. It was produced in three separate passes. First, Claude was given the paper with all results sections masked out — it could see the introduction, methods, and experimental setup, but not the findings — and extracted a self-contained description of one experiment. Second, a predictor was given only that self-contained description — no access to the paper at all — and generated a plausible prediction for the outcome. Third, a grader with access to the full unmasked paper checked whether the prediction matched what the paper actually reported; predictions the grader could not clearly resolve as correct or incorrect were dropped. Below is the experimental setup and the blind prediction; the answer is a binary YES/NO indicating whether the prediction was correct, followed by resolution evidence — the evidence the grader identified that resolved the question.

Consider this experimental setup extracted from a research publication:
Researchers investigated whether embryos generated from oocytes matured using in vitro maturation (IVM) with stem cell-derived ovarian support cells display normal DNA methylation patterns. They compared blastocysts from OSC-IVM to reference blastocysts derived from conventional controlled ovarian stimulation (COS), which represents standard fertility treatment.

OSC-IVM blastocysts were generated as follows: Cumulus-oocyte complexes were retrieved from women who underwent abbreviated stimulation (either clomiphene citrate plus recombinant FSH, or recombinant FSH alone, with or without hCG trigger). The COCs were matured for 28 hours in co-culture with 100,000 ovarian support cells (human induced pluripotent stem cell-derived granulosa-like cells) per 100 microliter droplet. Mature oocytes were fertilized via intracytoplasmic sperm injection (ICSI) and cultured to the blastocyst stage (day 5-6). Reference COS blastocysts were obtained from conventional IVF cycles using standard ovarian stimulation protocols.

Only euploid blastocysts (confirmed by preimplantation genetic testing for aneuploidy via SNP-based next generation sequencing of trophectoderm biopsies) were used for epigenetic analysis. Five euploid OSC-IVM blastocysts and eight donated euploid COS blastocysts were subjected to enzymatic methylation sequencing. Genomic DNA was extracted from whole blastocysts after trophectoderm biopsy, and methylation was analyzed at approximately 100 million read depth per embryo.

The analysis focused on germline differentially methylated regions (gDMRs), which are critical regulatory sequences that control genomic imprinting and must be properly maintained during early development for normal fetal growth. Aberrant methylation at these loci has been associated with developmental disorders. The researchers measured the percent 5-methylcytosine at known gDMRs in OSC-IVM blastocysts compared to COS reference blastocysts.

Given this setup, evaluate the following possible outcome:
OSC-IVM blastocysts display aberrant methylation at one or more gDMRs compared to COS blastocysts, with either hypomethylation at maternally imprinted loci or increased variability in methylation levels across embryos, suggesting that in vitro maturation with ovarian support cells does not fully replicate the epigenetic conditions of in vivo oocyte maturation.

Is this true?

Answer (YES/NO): NO